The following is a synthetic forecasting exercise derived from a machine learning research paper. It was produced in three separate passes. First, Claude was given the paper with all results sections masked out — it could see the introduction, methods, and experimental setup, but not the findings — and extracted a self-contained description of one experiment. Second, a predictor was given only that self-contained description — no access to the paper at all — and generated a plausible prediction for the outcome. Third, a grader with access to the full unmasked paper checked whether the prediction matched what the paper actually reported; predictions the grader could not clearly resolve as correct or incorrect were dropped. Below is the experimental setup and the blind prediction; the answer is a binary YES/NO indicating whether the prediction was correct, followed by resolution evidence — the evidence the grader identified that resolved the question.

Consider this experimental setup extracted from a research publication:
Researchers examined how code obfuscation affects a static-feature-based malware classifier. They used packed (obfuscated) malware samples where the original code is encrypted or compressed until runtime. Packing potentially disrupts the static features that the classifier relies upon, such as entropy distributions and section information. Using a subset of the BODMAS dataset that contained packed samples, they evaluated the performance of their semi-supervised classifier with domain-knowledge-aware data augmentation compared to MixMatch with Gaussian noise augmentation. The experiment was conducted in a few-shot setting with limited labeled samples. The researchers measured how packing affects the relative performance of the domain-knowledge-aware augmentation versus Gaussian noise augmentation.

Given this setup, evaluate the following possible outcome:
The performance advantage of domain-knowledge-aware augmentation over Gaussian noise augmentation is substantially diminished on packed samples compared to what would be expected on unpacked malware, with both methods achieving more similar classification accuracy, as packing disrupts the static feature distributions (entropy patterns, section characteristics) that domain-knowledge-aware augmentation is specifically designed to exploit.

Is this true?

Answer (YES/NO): YES